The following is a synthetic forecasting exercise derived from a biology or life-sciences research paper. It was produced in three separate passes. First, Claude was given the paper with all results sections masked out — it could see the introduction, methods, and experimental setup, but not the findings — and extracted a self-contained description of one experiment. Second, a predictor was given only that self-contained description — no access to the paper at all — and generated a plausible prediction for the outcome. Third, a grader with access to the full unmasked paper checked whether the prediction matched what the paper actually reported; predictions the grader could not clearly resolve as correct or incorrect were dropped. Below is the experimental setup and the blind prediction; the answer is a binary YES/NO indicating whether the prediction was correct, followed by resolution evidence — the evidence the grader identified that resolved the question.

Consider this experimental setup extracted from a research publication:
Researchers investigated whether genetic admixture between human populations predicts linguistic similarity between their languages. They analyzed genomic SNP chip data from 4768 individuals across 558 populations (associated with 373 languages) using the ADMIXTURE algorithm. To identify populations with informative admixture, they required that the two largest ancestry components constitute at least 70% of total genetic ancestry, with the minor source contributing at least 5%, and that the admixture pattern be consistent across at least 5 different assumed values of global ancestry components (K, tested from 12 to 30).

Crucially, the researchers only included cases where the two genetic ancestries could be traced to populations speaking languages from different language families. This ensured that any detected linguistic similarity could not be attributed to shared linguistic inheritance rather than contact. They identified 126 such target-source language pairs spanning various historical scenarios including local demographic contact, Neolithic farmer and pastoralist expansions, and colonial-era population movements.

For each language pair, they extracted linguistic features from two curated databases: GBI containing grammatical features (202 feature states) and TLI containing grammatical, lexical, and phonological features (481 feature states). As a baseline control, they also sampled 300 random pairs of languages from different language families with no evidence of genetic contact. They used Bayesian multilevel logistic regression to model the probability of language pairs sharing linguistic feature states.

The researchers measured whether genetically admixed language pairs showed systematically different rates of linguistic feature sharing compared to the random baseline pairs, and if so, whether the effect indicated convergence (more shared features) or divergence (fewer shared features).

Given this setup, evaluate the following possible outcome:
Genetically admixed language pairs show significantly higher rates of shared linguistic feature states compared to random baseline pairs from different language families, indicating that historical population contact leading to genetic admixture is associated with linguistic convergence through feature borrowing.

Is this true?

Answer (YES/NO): YES